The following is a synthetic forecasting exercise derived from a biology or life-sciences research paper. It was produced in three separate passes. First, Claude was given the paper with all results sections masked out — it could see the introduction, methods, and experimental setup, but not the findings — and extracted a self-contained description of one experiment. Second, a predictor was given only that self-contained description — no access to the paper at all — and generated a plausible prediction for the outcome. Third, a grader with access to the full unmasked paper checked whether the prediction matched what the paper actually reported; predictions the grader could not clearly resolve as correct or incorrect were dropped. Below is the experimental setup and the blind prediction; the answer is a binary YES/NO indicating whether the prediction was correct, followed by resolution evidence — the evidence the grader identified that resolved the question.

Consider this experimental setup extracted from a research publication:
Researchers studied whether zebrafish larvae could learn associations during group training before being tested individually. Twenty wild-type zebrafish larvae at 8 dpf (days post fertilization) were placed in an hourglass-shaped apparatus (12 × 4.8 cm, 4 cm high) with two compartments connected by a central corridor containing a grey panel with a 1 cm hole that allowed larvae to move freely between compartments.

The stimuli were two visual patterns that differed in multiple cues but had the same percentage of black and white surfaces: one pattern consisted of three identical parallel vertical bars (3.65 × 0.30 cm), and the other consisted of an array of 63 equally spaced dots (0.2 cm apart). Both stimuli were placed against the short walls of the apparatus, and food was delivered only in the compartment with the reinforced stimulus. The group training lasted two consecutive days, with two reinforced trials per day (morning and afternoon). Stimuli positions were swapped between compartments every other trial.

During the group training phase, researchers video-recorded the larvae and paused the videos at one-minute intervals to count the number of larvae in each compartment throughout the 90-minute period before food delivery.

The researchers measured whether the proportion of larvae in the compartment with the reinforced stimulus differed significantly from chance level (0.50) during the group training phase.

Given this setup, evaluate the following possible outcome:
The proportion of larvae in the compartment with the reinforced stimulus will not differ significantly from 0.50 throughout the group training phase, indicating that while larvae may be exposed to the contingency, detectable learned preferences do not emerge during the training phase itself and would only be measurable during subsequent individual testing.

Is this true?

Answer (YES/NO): NO